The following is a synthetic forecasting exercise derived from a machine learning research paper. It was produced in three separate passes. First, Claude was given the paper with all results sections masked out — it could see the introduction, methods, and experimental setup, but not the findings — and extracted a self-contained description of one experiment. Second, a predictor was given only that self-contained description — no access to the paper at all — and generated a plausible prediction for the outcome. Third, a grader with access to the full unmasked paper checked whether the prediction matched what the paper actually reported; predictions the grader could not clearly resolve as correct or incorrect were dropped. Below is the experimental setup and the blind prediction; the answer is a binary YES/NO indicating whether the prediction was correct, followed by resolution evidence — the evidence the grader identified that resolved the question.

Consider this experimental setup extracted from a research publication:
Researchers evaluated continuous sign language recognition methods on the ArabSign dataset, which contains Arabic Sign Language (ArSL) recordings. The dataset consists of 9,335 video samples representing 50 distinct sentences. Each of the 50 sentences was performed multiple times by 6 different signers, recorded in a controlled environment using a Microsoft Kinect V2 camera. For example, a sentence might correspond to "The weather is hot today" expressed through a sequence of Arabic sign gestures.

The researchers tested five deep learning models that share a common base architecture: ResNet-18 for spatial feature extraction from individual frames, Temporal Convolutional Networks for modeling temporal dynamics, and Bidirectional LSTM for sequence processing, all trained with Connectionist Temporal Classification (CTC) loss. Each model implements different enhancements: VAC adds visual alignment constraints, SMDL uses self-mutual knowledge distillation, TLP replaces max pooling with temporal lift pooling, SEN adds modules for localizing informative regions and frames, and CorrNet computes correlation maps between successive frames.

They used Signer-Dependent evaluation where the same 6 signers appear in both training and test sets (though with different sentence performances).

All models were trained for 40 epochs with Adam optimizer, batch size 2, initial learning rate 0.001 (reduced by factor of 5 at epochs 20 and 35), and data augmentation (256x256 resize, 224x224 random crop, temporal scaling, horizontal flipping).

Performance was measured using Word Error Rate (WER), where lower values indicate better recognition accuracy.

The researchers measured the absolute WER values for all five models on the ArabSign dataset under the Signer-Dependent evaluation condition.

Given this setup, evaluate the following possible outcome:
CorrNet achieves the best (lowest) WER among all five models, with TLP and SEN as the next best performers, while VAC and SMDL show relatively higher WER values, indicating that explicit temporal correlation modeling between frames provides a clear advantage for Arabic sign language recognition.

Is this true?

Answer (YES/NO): NO